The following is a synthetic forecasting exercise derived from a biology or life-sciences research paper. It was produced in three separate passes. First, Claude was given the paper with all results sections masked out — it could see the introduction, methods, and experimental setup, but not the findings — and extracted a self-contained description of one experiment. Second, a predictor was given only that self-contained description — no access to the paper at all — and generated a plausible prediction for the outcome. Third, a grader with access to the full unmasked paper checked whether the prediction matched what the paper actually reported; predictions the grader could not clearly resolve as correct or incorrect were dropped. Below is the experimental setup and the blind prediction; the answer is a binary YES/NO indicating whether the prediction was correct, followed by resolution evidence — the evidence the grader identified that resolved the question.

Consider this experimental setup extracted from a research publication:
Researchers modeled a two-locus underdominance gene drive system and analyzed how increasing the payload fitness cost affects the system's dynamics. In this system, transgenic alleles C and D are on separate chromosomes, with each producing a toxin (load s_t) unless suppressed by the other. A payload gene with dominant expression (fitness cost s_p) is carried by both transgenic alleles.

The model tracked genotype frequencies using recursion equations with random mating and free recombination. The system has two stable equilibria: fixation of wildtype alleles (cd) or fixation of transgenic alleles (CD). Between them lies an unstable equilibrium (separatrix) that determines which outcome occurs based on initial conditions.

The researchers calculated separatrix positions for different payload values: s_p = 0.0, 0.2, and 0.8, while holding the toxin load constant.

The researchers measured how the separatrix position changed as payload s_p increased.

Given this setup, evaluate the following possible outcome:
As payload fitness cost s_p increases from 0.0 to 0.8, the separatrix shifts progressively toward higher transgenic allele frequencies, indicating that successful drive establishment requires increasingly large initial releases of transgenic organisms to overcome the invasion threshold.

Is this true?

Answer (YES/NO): YES